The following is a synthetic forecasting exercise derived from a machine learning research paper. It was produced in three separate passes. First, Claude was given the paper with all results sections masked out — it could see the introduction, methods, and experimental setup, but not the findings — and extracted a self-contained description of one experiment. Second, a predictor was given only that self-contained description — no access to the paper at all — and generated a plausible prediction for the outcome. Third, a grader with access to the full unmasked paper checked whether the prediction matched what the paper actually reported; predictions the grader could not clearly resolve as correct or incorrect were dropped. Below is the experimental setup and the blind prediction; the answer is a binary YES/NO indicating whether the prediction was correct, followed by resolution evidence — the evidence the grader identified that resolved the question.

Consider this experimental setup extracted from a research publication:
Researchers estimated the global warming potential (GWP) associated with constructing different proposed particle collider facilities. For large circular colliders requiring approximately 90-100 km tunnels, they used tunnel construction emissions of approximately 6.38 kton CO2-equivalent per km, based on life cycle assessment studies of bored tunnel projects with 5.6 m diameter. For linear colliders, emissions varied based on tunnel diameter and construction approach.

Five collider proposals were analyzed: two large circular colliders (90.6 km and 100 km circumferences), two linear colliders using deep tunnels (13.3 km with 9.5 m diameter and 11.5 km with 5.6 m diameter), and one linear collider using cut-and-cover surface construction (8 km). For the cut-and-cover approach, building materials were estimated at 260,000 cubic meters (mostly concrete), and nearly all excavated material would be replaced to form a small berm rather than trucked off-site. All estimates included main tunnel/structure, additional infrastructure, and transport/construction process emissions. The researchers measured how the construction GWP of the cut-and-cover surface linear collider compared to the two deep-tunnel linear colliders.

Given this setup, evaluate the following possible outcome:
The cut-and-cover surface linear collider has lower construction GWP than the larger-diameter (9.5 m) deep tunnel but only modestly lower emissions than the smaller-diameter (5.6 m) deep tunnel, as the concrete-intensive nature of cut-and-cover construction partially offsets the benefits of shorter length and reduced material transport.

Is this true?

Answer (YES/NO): NO